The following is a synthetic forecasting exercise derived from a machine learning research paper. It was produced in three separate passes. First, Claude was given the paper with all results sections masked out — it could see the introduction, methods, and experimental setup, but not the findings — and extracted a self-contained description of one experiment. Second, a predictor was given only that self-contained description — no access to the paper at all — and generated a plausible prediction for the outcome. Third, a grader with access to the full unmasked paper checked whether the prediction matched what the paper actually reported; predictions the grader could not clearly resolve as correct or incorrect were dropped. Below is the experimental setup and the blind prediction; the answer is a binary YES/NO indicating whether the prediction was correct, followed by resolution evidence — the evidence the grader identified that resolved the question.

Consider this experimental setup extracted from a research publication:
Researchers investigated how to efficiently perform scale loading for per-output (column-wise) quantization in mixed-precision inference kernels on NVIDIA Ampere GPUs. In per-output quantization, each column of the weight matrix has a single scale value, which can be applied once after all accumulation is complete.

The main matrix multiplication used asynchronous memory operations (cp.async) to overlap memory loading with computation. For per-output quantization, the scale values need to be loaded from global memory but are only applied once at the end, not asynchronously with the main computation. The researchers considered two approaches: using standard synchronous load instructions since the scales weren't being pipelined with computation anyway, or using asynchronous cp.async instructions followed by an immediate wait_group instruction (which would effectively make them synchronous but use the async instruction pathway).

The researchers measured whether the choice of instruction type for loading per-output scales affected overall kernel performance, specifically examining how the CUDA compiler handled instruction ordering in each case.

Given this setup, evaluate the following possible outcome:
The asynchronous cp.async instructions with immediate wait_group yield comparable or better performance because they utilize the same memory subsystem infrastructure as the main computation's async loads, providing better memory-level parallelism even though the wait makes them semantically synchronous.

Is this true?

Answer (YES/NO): NO